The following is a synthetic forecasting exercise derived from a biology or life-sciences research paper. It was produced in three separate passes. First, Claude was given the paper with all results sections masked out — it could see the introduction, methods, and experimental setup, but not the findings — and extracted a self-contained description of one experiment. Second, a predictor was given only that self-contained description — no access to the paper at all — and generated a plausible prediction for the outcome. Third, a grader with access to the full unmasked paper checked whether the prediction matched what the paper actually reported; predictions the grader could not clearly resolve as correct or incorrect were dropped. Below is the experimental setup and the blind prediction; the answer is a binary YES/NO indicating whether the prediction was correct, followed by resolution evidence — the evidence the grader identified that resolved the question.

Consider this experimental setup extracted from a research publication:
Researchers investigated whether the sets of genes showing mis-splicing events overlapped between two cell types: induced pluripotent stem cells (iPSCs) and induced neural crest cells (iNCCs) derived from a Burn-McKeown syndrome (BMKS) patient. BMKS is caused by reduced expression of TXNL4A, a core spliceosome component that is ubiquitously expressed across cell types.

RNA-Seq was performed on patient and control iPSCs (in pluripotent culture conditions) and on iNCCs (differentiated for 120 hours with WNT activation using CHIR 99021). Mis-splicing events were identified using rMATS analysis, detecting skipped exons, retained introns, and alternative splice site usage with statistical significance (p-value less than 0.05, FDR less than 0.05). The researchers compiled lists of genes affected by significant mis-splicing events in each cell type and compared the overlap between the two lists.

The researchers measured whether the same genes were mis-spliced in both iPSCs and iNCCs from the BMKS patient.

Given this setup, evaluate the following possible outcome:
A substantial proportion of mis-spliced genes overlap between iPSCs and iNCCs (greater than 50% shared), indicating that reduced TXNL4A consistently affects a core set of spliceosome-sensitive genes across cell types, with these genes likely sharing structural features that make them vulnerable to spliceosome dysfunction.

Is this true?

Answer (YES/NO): NO